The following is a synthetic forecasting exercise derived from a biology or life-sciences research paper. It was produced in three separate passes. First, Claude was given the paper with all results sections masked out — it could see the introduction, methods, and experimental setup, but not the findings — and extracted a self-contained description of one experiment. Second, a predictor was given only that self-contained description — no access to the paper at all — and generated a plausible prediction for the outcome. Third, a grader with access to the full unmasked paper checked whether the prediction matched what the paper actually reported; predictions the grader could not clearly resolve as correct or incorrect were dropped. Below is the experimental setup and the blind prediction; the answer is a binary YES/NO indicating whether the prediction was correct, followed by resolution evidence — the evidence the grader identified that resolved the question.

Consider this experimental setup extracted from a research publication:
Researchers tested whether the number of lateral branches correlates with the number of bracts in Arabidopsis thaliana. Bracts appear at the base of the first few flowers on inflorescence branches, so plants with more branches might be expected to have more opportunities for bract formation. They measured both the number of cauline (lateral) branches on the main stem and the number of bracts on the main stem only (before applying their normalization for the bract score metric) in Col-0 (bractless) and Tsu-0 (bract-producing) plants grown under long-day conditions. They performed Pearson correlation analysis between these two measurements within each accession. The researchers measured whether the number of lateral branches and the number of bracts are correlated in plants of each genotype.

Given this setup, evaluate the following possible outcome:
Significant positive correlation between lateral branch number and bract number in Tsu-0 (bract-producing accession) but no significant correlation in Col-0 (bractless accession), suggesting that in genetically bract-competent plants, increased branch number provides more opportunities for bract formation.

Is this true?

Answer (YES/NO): NO